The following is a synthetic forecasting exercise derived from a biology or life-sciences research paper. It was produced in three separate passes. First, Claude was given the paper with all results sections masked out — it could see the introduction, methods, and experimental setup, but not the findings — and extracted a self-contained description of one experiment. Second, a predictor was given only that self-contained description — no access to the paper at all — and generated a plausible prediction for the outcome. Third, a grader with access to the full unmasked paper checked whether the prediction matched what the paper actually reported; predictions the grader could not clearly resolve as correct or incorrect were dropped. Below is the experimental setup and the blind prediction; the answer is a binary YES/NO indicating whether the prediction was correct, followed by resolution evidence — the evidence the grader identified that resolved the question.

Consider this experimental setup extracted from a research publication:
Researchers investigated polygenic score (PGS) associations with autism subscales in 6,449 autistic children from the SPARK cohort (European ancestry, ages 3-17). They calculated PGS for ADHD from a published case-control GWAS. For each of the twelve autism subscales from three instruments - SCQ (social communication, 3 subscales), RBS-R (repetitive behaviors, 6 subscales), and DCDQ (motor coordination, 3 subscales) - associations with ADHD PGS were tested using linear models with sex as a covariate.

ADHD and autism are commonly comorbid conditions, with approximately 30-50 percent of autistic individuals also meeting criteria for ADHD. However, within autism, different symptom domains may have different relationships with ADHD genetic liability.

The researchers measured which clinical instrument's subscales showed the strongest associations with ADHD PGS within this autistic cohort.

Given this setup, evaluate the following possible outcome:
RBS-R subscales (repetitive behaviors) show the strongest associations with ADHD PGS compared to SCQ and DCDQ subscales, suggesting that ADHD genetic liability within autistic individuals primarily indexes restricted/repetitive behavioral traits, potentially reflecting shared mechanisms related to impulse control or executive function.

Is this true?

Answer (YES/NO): YES